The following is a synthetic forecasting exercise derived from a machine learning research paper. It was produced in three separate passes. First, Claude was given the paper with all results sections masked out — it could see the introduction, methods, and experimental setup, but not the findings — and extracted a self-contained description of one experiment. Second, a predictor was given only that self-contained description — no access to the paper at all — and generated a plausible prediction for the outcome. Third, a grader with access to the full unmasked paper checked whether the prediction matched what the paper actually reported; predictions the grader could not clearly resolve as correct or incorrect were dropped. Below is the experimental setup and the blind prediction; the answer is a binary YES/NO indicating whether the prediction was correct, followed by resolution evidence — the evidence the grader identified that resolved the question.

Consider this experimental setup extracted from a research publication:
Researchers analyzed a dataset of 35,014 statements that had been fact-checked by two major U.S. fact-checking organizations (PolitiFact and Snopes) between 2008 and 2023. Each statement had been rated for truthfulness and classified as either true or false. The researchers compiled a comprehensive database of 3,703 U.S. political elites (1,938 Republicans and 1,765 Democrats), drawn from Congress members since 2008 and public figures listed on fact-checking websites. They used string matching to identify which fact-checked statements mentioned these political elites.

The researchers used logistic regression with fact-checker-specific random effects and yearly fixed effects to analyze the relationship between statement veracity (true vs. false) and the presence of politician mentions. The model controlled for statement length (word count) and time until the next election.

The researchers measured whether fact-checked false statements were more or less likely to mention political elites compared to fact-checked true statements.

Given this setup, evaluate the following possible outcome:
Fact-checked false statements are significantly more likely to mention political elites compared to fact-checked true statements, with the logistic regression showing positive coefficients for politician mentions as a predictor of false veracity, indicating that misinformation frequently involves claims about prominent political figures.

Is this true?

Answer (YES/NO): YES